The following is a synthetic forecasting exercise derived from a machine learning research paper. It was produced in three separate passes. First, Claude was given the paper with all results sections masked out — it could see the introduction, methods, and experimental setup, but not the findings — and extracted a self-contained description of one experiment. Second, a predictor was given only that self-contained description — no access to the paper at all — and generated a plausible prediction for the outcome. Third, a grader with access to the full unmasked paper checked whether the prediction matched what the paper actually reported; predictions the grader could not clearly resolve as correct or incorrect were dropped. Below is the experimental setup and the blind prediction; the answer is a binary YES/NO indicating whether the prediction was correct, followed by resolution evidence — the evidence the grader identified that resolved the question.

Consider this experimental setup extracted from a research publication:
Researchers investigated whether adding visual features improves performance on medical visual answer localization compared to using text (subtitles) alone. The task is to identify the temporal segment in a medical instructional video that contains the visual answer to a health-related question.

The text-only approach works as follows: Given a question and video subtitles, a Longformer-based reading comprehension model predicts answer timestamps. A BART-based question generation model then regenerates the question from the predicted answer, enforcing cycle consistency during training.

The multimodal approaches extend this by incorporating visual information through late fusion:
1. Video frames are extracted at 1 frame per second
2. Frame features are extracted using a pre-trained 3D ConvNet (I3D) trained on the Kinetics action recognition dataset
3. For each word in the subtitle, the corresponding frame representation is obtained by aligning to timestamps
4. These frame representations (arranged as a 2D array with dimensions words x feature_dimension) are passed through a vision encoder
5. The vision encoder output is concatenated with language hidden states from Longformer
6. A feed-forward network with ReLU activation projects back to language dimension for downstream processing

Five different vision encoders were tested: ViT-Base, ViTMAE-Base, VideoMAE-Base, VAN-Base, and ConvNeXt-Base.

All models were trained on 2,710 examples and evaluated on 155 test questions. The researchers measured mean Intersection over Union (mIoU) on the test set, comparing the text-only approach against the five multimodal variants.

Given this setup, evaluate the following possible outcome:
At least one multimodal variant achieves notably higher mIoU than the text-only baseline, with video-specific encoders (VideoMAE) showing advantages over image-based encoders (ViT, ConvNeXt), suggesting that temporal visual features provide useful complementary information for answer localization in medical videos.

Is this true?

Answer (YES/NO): NO